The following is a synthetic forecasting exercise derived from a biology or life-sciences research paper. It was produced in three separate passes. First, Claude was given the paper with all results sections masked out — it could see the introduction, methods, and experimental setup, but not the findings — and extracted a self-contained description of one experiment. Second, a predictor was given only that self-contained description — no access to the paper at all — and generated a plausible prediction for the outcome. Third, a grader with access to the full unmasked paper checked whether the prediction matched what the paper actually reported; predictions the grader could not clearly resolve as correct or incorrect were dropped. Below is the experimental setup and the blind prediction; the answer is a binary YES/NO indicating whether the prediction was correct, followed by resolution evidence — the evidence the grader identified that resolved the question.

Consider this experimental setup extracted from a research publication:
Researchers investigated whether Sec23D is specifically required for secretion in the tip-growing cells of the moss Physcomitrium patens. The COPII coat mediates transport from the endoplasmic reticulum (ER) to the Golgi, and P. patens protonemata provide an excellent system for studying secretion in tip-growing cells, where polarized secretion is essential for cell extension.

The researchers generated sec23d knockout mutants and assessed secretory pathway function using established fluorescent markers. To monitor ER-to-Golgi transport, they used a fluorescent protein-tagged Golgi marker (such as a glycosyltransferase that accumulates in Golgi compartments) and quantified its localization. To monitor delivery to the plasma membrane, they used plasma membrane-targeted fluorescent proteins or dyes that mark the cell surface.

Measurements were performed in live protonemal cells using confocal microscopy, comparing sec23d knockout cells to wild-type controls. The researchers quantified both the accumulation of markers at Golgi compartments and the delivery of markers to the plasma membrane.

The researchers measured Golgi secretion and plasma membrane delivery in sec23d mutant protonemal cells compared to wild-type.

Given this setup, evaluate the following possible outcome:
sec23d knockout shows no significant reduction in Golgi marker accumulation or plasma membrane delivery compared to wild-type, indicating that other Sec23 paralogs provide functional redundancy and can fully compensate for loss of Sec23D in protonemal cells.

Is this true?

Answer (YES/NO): NO